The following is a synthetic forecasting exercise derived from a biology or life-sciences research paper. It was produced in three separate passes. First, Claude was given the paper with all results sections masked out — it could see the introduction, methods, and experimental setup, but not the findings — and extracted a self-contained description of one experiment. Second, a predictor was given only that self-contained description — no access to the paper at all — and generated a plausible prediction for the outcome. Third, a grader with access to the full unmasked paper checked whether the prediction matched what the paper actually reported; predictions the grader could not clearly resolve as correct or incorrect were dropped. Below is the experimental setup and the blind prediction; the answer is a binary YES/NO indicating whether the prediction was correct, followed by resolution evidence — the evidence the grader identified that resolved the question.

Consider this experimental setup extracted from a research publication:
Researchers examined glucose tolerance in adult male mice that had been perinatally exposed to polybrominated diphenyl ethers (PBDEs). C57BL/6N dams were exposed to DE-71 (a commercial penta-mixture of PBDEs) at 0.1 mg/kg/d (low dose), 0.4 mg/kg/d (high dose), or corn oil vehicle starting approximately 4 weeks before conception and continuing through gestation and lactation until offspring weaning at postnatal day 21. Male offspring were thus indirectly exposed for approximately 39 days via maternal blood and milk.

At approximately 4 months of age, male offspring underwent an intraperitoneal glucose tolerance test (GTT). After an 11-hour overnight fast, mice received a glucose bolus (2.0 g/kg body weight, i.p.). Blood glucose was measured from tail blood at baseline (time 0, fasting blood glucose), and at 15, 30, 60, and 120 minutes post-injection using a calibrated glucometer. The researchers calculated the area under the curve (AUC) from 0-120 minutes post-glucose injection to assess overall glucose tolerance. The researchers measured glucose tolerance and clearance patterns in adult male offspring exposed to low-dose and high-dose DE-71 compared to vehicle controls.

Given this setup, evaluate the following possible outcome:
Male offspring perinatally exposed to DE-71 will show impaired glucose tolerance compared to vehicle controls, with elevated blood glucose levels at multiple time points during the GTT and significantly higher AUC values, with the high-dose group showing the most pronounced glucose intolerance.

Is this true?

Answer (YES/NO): YES